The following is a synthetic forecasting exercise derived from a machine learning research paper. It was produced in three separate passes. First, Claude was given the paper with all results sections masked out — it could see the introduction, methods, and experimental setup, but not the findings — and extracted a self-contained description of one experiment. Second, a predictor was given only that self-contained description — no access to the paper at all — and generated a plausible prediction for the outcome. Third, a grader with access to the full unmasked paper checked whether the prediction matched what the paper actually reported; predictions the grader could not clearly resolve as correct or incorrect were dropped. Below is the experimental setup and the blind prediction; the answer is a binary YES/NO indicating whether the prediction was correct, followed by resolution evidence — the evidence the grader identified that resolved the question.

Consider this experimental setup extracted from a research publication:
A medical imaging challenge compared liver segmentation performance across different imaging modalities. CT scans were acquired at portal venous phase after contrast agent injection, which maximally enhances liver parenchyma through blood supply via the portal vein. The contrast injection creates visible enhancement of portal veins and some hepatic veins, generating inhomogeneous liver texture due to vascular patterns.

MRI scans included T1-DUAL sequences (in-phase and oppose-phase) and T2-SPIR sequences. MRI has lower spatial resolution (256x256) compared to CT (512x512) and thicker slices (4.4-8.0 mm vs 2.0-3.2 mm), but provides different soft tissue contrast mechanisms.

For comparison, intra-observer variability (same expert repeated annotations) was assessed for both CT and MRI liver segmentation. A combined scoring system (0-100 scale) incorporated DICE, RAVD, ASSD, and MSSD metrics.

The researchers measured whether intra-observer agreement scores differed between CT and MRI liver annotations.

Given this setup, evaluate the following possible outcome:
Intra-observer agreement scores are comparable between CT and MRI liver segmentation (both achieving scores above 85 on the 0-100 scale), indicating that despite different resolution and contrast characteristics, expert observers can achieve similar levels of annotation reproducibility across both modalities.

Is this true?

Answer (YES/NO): YES